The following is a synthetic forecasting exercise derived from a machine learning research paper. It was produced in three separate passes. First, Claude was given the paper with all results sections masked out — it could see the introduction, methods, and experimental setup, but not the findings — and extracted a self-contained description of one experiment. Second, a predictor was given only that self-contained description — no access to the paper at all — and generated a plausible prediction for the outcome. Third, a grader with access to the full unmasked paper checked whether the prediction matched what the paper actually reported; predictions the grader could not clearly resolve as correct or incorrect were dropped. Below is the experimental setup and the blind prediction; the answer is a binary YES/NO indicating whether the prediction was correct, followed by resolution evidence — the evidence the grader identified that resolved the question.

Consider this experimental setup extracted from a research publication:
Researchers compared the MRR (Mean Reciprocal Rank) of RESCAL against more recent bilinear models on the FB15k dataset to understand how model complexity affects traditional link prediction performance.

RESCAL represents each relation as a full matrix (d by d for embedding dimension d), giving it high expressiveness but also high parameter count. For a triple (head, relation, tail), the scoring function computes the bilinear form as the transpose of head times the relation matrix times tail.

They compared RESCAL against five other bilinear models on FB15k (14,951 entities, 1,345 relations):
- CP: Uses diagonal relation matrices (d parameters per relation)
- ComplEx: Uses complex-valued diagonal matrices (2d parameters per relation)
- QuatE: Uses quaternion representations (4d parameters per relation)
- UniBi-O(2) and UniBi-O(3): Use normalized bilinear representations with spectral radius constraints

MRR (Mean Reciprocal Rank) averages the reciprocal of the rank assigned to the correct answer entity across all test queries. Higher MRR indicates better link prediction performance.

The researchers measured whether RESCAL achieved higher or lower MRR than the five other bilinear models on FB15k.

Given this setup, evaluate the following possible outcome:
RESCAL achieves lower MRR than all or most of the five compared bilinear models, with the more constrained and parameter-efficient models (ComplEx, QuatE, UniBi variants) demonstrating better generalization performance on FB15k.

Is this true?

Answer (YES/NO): YES